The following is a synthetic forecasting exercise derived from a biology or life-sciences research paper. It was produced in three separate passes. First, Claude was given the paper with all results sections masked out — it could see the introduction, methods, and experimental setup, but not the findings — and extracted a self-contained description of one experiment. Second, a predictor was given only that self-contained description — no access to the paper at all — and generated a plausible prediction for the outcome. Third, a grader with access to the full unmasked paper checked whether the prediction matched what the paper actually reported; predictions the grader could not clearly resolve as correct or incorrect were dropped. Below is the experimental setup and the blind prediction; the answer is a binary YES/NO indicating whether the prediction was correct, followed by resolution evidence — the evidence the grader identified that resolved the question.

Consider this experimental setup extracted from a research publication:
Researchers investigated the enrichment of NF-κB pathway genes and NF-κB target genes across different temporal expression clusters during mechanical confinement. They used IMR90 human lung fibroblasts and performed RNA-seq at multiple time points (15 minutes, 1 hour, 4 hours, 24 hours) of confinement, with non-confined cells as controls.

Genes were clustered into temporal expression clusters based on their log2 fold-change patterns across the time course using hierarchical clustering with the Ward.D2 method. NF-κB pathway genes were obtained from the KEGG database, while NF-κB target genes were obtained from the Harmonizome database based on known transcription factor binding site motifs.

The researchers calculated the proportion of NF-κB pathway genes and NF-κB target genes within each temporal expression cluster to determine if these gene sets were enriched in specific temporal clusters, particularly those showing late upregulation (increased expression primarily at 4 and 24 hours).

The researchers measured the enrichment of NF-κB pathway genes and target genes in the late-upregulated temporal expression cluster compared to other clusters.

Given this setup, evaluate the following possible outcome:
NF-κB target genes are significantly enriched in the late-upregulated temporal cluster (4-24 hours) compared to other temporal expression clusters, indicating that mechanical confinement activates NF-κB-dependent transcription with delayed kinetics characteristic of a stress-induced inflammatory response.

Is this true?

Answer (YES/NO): YES